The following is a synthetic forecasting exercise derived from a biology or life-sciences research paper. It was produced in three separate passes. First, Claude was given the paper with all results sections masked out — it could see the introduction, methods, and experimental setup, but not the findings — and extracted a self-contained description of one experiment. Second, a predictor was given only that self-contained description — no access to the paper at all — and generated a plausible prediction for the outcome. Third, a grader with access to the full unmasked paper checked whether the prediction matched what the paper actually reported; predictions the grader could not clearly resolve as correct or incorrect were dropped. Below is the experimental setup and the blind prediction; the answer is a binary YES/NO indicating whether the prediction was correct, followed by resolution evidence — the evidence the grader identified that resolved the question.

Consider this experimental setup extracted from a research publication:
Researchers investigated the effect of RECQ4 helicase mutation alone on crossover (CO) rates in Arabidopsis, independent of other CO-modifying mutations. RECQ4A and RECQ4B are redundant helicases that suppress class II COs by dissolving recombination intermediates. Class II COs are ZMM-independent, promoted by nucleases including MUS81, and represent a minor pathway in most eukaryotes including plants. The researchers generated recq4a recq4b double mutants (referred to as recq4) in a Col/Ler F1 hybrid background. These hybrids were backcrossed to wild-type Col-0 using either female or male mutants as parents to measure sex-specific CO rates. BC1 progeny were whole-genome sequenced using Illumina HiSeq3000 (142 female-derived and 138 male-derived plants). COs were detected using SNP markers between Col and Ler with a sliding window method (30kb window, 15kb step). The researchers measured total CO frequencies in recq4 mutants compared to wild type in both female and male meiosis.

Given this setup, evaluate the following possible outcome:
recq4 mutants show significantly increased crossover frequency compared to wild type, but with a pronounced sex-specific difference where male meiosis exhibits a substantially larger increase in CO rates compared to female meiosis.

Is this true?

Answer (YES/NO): NO